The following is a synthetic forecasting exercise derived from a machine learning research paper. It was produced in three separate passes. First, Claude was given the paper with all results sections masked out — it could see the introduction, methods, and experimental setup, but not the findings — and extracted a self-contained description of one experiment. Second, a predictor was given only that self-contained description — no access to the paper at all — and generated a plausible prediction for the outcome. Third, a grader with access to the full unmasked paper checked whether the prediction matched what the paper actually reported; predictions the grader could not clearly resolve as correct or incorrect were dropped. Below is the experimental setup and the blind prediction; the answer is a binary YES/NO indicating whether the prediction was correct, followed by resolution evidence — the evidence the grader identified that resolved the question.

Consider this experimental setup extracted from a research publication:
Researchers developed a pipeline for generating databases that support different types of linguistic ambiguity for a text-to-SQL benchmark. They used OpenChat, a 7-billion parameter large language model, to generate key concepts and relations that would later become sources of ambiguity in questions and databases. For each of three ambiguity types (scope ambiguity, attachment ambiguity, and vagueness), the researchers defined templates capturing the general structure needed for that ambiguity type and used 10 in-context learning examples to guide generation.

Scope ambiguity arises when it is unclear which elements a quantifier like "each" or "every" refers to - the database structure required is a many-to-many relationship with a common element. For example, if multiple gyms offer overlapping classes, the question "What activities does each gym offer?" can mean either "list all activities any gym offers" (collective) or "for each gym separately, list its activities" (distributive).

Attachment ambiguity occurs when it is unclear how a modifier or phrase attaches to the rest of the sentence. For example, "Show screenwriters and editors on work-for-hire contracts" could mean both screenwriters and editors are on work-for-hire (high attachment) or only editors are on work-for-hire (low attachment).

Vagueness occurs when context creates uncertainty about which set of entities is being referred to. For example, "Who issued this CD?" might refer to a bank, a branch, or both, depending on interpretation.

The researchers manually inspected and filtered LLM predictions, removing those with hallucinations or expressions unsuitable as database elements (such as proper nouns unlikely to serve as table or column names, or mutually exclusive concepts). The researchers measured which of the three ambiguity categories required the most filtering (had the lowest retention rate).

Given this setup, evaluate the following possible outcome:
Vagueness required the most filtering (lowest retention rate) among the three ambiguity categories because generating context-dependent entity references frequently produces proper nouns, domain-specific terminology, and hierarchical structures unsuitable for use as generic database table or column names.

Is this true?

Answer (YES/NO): YES